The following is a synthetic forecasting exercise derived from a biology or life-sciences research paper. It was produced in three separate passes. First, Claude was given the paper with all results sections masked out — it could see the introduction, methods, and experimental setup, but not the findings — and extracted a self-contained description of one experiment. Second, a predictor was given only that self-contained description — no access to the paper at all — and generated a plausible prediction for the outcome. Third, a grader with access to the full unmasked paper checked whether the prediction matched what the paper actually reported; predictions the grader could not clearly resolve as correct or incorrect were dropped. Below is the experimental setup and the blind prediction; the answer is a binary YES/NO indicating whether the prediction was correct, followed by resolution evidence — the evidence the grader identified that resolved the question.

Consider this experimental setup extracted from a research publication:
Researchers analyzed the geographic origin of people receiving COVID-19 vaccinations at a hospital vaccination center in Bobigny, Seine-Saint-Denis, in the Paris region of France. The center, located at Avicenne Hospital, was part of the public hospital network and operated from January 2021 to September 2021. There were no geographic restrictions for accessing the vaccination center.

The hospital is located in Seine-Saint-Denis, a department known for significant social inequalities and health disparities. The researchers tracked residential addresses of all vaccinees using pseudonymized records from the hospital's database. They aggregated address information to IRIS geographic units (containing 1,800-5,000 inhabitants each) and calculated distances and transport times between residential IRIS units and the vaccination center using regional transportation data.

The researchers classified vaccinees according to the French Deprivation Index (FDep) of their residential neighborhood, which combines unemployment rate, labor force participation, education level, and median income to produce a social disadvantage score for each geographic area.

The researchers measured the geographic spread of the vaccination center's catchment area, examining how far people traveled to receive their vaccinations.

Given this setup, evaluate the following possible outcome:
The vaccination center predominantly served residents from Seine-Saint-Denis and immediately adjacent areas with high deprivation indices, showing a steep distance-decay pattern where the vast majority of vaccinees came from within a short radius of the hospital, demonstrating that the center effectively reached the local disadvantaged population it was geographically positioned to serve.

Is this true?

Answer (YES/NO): NO